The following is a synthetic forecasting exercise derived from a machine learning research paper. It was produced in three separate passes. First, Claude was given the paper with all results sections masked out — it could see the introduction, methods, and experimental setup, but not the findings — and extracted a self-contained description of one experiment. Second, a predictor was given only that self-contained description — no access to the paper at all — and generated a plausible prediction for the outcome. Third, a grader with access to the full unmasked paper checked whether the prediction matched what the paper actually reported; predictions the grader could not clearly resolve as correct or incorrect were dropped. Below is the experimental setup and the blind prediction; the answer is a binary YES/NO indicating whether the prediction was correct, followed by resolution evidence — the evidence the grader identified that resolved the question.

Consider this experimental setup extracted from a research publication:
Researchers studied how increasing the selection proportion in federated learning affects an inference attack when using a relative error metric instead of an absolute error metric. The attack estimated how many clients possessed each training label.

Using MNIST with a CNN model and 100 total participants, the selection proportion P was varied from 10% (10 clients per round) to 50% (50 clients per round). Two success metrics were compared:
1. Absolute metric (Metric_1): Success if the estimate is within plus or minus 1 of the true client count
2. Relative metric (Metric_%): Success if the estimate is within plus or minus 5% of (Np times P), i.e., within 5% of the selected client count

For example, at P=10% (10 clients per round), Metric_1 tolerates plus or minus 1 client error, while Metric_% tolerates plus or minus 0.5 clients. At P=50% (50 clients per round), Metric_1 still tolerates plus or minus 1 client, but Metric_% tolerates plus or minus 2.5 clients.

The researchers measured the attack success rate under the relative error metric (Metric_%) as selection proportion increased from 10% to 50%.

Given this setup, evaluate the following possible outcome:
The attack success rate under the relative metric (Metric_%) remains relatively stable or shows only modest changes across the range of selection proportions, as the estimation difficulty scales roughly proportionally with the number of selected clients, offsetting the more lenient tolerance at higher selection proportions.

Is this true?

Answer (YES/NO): YES